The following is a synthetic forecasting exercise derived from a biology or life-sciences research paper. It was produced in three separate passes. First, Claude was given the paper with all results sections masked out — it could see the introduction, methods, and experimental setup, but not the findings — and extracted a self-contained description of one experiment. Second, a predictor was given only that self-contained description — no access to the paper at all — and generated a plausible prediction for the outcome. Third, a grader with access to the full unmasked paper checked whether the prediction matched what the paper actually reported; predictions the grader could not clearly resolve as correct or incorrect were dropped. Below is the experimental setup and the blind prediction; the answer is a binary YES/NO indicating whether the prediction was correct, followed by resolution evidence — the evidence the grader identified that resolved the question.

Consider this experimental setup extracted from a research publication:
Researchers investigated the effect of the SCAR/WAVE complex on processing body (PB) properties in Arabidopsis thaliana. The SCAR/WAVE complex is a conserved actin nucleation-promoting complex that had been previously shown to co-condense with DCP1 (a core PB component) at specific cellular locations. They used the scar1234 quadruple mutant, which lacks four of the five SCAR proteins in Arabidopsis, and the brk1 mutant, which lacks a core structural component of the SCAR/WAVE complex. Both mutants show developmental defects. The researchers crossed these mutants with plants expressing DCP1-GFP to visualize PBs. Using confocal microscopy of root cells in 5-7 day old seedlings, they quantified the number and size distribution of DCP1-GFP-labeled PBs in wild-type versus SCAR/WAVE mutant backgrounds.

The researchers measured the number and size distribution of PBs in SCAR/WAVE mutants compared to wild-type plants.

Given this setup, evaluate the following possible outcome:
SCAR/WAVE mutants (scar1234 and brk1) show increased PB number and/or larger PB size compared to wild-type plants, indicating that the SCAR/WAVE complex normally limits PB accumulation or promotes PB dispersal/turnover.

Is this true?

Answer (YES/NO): YES